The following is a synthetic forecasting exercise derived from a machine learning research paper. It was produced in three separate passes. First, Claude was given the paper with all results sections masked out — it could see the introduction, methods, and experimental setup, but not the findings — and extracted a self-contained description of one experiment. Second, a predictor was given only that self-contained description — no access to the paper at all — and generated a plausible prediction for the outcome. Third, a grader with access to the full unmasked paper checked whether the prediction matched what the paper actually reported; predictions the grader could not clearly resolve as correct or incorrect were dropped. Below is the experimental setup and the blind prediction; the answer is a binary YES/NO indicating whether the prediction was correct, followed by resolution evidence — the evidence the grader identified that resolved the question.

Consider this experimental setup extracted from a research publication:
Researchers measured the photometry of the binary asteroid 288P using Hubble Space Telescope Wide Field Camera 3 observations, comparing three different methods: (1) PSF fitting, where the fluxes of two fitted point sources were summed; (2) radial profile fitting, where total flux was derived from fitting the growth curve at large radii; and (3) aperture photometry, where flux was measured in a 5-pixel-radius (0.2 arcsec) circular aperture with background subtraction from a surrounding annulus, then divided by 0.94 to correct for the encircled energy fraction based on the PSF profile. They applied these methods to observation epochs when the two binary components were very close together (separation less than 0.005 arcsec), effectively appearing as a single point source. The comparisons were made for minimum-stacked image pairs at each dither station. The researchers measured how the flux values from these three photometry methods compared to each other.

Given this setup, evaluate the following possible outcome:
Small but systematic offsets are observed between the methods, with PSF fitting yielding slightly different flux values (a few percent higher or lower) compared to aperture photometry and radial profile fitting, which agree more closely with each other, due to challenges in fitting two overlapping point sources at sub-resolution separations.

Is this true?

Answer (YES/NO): NO